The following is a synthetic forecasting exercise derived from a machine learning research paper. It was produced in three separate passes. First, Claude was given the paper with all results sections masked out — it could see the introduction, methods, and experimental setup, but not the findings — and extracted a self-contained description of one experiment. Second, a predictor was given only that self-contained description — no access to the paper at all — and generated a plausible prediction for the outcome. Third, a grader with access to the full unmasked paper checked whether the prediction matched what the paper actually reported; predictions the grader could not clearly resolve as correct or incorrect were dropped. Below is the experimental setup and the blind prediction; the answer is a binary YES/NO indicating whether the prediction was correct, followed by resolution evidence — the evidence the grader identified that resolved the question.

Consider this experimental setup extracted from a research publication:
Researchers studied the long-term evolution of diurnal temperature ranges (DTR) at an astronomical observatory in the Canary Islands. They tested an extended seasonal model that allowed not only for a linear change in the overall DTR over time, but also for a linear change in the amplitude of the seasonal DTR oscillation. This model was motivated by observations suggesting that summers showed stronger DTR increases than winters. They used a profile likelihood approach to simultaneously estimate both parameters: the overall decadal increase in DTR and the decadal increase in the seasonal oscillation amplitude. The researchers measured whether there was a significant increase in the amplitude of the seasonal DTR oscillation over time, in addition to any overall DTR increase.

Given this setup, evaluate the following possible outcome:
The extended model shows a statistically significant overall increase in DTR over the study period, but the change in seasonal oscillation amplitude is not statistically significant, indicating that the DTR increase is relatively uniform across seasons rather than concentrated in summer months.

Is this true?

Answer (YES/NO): NO